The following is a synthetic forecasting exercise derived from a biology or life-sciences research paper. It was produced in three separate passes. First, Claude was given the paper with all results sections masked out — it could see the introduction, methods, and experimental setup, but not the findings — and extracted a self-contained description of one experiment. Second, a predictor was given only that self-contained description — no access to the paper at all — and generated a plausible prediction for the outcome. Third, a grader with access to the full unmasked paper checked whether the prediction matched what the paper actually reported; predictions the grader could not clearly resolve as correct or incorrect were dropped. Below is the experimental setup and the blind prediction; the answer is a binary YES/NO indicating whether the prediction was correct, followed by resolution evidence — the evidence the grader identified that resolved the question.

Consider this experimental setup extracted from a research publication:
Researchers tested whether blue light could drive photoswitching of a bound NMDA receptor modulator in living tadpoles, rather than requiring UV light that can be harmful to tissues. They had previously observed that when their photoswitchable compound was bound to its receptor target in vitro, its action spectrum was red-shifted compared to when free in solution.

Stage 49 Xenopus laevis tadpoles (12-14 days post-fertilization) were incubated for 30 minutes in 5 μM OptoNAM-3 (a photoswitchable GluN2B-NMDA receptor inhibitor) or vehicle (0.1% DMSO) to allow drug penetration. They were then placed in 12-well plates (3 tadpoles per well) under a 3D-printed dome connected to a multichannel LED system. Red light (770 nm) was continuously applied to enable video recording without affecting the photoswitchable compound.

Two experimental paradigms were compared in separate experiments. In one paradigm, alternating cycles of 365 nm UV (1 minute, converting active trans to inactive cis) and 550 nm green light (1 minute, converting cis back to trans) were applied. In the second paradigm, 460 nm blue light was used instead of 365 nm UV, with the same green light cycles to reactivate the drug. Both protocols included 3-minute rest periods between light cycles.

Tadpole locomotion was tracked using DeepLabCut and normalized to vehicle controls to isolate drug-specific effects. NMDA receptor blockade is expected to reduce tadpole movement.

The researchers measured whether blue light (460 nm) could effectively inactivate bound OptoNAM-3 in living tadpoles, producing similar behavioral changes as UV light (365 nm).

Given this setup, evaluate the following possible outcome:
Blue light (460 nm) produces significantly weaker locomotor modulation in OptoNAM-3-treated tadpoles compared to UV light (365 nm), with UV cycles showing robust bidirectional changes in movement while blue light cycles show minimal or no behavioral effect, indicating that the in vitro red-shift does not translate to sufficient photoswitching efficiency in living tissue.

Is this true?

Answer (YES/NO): NO